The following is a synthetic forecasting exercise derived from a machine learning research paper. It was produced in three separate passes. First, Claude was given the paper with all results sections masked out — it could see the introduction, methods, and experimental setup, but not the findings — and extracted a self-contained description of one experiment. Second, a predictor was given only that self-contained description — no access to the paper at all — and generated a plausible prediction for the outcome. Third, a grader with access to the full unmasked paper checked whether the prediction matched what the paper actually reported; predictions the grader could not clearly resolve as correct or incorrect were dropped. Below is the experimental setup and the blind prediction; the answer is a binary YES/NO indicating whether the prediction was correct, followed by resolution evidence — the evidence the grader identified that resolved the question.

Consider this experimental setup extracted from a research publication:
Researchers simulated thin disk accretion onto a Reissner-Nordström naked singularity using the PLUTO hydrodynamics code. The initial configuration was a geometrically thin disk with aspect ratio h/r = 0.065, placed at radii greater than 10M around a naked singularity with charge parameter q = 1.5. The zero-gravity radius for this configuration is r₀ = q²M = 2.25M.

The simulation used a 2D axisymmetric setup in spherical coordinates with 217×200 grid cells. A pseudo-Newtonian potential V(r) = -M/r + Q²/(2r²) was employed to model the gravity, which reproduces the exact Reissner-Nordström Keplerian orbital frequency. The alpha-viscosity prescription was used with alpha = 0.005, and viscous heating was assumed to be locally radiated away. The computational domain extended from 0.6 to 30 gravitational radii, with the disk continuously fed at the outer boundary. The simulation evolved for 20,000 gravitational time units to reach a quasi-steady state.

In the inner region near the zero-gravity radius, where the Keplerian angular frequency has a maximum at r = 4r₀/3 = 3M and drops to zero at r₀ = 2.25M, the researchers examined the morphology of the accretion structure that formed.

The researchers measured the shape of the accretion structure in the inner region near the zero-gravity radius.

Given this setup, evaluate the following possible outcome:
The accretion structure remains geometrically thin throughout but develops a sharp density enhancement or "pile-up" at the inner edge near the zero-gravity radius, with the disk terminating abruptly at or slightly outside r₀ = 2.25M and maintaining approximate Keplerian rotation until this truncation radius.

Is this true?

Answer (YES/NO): NO